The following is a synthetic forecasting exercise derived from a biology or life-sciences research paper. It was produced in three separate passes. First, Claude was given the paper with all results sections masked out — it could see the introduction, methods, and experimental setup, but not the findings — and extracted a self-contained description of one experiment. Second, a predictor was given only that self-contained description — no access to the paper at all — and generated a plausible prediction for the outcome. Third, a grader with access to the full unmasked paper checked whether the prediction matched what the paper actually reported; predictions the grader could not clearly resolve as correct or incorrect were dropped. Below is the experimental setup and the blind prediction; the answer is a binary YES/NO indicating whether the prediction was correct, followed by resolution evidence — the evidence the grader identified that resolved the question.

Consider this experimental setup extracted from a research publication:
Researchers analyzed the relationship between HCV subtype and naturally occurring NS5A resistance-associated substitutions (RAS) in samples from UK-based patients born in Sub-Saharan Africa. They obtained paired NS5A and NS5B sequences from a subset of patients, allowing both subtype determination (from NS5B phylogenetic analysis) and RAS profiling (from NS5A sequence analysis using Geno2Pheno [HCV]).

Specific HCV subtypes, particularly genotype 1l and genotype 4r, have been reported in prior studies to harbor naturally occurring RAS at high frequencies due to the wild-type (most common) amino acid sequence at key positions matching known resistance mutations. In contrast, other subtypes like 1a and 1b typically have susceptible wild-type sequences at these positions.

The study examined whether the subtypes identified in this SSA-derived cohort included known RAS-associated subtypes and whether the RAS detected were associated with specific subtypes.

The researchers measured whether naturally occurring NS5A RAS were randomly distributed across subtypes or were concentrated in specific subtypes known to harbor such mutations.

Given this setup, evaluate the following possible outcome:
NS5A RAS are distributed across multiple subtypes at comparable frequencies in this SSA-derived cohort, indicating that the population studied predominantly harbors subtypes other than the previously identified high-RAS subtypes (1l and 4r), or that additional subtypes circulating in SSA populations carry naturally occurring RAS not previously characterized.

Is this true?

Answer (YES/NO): NO